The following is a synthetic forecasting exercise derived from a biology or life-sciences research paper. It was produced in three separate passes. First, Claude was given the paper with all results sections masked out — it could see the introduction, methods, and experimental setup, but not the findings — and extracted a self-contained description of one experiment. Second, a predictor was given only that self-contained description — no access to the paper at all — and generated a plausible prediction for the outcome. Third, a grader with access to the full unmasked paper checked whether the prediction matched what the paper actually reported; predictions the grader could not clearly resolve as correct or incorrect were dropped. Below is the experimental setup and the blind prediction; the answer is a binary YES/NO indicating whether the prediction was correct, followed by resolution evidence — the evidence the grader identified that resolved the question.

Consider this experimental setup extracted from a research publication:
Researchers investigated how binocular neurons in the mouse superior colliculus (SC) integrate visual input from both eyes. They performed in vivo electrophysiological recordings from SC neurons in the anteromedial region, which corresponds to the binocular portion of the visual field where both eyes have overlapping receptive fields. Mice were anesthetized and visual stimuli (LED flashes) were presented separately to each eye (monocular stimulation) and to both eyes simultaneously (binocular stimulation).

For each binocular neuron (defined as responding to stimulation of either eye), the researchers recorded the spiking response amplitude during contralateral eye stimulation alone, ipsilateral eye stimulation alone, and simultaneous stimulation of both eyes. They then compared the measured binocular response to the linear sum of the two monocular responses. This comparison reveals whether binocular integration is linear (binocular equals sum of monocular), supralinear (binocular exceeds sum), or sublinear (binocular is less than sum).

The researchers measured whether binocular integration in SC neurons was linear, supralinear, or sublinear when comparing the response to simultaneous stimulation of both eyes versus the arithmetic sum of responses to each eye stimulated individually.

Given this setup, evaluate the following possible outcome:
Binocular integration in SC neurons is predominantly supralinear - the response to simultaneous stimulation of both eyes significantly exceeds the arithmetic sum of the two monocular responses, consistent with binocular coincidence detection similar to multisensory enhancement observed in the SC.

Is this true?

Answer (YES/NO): NO